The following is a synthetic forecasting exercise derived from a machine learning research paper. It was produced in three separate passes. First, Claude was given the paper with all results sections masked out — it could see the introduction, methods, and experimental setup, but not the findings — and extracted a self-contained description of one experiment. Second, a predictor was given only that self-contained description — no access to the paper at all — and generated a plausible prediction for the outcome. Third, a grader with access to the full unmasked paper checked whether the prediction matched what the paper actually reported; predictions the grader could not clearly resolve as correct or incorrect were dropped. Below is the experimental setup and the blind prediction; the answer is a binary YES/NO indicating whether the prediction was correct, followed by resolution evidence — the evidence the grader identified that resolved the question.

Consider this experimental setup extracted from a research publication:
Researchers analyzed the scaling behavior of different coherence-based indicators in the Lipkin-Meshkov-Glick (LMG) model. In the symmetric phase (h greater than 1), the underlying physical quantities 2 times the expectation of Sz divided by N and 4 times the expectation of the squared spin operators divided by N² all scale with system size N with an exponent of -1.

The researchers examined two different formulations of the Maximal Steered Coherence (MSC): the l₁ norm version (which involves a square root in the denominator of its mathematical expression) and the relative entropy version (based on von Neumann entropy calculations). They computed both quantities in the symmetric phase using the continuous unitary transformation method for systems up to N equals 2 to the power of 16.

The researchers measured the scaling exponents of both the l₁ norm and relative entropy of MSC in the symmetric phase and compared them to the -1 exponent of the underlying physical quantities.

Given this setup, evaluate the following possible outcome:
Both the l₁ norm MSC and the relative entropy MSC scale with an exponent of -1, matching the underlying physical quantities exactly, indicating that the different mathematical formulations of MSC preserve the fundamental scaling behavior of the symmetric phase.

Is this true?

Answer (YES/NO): NO